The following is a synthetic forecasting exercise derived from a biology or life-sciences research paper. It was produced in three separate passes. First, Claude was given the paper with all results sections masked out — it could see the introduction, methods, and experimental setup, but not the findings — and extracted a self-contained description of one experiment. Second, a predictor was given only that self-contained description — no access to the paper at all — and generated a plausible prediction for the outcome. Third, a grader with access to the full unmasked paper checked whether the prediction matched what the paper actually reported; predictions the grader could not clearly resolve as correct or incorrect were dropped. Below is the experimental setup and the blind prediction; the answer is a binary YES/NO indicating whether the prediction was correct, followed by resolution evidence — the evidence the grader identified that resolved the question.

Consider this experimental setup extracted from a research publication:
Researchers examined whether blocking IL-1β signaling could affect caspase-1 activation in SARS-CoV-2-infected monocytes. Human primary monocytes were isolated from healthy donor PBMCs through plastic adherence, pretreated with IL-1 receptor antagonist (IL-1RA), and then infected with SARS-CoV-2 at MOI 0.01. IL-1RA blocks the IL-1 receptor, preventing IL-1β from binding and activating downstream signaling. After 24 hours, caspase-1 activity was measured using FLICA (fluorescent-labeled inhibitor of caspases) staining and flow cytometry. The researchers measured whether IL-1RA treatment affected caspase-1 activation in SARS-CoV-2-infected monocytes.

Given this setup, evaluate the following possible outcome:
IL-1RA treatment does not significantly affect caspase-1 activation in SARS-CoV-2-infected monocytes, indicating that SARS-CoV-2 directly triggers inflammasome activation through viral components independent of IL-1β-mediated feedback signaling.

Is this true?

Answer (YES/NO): NO